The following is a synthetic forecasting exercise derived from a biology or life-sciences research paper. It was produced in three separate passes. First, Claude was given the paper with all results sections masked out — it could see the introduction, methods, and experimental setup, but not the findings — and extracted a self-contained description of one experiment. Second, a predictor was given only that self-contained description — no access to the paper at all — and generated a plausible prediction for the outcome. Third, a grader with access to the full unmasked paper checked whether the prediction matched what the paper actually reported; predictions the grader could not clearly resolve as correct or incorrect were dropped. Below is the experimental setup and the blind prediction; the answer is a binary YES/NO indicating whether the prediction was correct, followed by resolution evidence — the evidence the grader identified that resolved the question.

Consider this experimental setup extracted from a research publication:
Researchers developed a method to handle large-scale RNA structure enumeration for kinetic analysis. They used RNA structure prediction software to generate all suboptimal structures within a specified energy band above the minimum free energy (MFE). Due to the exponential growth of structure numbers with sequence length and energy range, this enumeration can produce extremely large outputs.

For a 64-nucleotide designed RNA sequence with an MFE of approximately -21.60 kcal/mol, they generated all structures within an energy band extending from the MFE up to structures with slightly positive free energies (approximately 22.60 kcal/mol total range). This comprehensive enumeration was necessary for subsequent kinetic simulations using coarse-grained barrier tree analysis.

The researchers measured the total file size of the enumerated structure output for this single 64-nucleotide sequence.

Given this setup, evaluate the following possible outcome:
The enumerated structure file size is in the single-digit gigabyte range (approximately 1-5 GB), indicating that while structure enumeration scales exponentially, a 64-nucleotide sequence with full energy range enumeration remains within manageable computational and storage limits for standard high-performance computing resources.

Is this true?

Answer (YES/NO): NO